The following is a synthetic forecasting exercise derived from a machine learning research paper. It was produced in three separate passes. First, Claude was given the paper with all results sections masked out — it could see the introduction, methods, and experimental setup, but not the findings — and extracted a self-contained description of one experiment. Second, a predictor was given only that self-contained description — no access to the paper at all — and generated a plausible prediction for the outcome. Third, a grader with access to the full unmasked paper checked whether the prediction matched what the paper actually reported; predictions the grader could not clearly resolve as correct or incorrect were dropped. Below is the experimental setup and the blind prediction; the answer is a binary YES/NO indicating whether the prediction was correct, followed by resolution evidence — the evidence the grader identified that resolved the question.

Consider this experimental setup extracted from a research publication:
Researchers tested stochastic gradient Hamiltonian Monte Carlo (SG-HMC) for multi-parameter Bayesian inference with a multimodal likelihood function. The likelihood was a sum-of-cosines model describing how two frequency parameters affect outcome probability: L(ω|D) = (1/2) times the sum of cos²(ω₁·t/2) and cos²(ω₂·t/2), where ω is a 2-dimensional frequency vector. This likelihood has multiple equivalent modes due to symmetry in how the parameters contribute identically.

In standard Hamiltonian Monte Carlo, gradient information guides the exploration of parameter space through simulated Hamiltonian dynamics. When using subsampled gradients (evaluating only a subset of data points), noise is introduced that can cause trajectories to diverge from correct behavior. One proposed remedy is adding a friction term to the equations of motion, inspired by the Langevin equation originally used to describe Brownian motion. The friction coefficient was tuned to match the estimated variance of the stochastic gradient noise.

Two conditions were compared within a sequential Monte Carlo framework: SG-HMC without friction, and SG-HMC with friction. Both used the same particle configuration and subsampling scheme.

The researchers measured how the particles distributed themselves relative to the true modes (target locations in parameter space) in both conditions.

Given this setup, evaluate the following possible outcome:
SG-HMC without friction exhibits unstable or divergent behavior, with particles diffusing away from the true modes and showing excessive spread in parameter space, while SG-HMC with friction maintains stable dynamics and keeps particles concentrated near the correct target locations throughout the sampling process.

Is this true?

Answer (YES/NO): NO